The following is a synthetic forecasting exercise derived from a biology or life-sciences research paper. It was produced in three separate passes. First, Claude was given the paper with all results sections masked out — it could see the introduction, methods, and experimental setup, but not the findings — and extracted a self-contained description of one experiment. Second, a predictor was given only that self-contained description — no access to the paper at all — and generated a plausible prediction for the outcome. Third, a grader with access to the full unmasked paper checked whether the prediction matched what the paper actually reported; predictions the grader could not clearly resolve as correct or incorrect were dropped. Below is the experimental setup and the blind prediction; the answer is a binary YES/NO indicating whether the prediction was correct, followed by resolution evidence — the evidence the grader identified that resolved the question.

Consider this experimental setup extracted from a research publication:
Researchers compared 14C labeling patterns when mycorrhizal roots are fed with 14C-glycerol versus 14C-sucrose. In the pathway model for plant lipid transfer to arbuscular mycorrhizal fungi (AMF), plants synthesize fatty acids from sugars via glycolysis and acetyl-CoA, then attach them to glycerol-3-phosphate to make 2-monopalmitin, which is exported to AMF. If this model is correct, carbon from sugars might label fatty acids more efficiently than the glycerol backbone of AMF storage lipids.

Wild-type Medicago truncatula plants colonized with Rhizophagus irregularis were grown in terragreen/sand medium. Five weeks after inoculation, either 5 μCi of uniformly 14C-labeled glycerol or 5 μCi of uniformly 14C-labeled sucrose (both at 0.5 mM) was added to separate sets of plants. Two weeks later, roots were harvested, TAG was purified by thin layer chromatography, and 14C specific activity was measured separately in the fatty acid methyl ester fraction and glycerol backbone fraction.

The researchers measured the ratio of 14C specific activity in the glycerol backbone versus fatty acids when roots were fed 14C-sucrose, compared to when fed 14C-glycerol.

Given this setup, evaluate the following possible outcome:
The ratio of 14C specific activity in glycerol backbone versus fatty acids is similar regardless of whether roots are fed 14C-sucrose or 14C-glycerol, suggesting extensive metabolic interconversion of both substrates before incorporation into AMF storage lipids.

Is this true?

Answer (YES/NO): NO